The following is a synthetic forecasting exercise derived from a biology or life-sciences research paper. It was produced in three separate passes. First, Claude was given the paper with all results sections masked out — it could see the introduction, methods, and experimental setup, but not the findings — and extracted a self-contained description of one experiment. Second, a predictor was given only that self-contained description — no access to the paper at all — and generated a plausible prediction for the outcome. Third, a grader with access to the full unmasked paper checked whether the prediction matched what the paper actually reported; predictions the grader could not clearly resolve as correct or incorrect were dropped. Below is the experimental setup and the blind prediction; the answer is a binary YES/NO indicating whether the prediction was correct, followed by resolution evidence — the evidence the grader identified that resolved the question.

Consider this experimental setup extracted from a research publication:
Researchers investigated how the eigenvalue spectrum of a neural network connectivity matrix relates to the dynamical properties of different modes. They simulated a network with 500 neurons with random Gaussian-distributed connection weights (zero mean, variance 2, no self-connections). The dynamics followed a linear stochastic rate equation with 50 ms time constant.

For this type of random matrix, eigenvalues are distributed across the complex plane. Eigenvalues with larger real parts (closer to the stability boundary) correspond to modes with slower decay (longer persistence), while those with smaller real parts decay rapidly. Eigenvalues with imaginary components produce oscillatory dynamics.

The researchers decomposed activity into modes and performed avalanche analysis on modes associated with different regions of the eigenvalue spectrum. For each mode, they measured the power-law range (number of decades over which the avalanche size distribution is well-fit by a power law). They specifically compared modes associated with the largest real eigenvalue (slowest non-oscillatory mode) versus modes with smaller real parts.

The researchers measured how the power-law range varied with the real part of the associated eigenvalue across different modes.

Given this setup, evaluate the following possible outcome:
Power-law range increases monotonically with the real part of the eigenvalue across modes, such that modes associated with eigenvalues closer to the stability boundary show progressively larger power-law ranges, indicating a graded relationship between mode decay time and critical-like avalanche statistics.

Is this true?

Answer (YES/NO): NO